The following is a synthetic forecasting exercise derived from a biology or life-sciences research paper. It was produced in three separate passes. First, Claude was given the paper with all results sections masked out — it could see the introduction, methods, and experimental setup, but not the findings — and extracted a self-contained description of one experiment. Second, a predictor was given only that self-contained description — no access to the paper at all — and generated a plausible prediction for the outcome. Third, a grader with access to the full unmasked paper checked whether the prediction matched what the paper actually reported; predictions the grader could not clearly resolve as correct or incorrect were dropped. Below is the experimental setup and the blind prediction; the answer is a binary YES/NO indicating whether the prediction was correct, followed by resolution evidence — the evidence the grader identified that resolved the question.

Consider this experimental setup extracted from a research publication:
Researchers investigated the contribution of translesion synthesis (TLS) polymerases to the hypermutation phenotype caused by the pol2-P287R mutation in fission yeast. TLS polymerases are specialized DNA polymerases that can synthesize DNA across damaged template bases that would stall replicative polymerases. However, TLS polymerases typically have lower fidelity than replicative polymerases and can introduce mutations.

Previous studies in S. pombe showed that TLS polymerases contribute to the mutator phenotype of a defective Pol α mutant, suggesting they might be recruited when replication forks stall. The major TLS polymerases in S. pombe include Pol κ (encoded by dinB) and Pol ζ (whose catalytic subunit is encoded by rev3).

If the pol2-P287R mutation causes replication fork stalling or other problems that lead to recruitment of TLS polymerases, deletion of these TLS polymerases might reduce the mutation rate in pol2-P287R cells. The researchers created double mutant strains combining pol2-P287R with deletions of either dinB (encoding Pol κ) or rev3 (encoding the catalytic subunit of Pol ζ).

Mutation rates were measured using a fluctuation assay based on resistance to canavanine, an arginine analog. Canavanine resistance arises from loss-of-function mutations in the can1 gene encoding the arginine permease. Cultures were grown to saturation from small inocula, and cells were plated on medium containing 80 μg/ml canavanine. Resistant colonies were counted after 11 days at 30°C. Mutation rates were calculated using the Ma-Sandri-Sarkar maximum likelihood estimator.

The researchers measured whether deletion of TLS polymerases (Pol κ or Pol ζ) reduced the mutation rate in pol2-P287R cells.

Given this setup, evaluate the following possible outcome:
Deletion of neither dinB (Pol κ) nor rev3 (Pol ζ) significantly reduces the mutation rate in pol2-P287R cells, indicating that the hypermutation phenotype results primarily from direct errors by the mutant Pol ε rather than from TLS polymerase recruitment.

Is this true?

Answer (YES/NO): NO